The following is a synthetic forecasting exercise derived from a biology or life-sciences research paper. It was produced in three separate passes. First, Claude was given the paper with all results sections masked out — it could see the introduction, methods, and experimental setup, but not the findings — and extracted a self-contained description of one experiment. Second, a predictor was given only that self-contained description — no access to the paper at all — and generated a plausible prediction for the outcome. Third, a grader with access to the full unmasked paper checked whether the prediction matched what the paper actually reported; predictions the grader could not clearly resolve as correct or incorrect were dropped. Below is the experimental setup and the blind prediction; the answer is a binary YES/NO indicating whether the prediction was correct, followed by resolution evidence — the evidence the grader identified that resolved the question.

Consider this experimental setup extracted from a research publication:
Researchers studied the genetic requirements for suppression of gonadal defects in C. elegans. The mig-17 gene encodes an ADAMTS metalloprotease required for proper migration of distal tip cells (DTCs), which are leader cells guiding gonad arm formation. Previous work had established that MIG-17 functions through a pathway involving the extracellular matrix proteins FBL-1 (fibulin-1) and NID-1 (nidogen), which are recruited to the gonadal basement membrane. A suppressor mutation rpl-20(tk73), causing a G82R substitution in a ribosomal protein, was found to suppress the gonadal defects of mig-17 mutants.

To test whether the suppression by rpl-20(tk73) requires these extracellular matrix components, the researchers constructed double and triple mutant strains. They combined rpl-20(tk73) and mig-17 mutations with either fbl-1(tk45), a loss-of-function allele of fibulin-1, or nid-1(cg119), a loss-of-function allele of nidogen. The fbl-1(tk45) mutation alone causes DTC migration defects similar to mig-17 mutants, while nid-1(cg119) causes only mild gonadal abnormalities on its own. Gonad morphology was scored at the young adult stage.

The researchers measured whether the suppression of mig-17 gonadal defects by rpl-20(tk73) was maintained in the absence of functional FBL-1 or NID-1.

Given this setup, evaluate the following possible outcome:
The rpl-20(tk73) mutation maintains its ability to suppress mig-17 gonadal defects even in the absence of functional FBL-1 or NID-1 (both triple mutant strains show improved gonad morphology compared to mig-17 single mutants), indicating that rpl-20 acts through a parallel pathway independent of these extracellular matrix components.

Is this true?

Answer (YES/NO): NO